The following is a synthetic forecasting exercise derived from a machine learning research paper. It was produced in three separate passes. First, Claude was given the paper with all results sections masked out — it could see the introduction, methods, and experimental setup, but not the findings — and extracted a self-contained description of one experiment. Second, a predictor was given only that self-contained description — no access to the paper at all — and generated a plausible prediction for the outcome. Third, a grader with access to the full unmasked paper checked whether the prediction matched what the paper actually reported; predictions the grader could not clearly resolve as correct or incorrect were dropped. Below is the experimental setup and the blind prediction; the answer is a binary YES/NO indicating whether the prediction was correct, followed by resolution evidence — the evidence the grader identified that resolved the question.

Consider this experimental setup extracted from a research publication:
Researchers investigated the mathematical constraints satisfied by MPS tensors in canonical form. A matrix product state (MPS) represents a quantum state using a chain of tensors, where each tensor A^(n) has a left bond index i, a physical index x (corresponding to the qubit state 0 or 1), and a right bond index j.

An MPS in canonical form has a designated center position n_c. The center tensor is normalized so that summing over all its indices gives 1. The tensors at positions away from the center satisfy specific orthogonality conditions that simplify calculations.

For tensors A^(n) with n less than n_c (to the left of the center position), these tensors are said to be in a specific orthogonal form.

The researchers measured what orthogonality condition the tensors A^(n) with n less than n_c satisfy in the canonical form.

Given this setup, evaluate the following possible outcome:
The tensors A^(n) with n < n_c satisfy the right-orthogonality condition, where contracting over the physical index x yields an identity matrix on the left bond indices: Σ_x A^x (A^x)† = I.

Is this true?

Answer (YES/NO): NO